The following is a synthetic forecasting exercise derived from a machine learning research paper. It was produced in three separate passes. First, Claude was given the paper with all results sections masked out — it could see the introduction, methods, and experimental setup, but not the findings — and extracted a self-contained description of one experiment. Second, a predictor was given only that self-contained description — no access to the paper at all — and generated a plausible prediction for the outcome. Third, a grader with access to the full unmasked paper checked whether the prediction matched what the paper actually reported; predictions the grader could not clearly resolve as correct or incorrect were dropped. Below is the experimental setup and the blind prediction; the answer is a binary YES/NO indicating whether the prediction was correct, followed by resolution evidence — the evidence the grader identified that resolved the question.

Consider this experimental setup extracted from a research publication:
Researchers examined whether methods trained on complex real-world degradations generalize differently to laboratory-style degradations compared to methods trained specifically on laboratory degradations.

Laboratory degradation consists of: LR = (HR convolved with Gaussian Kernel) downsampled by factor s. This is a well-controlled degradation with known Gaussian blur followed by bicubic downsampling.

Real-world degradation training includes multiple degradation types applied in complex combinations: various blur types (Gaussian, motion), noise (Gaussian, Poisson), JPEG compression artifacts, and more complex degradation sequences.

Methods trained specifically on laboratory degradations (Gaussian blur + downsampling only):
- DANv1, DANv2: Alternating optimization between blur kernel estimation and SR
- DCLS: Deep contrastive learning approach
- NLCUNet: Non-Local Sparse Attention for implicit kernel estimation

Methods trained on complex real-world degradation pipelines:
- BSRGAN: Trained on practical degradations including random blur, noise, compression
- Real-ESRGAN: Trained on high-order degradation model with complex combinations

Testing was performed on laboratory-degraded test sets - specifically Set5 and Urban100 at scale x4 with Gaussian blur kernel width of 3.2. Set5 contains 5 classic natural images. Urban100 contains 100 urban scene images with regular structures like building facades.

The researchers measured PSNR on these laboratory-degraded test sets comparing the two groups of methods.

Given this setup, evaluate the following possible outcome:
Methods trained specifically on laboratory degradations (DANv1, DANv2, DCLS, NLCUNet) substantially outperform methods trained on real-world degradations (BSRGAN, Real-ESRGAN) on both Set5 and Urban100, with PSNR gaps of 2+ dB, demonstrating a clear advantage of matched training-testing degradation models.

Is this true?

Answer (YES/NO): YES